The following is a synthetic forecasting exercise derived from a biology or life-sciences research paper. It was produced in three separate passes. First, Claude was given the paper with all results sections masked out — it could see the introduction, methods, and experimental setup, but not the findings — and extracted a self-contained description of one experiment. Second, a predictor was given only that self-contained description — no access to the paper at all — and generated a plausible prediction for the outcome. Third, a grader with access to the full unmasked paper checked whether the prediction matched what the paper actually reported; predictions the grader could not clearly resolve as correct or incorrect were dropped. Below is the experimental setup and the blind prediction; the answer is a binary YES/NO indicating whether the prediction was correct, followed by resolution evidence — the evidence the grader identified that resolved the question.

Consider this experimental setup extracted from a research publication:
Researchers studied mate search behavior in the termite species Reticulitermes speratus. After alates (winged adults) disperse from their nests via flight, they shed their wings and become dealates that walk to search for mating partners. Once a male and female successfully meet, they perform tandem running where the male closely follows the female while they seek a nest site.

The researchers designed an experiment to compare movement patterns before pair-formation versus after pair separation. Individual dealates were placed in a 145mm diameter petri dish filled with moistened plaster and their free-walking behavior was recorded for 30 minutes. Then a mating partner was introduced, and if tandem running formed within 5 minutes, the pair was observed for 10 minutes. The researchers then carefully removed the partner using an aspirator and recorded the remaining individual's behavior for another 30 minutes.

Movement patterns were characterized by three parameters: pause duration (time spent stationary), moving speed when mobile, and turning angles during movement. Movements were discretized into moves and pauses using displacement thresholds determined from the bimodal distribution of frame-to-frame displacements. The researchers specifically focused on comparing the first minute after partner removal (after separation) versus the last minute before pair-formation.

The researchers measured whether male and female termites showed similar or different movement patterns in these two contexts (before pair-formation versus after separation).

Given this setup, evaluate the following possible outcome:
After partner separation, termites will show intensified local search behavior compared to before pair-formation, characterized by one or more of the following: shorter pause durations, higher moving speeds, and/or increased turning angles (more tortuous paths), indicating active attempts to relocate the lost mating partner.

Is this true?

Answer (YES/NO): NO